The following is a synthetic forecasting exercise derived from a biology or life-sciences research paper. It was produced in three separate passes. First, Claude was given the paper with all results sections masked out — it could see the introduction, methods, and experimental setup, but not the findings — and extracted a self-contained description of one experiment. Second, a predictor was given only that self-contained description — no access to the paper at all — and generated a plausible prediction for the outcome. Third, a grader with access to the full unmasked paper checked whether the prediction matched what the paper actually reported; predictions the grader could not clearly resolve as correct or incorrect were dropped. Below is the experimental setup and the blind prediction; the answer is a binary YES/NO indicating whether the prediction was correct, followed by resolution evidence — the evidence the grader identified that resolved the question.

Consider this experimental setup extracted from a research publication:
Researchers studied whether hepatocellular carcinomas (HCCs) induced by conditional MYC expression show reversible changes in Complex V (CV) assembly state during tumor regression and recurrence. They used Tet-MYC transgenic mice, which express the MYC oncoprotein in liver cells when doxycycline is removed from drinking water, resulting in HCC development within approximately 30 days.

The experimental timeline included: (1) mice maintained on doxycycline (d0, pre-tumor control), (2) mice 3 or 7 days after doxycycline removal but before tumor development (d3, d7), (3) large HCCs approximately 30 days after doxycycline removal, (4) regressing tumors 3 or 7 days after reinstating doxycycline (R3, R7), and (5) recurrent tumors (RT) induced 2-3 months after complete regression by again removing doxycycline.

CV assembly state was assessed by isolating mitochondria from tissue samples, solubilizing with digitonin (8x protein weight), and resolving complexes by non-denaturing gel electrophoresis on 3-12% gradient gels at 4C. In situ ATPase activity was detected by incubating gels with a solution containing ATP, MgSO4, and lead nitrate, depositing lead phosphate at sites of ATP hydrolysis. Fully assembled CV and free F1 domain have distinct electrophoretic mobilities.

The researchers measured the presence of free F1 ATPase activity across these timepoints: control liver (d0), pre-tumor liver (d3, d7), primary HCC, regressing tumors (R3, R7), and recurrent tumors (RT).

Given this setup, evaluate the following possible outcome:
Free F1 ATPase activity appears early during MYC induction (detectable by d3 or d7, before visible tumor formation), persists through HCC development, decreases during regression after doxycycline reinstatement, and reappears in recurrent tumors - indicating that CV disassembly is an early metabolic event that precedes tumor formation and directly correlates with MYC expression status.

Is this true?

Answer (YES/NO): NO